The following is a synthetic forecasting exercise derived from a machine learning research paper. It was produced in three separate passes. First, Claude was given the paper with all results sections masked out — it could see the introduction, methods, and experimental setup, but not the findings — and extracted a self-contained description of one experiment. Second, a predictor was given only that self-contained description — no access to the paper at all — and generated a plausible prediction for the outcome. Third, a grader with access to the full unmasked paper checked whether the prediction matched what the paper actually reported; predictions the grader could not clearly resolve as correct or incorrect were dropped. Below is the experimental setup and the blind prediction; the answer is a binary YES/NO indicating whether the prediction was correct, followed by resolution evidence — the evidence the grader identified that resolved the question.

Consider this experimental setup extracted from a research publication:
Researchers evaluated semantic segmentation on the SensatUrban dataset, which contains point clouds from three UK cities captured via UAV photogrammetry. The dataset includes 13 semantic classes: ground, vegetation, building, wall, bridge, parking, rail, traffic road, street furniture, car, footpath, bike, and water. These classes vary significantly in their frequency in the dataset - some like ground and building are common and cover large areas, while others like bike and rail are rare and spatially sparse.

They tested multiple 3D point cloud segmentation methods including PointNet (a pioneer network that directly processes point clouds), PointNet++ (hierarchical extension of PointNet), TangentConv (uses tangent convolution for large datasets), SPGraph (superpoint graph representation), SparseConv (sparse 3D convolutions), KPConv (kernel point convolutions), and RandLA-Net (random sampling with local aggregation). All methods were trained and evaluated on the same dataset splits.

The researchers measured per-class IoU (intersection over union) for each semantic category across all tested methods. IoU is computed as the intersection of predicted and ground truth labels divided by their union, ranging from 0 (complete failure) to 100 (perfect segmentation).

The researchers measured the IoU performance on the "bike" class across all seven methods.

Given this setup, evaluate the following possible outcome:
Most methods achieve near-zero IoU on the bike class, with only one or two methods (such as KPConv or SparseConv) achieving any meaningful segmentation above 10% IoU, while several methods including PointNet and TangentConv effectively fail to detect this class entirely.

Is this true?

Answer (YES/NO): NO